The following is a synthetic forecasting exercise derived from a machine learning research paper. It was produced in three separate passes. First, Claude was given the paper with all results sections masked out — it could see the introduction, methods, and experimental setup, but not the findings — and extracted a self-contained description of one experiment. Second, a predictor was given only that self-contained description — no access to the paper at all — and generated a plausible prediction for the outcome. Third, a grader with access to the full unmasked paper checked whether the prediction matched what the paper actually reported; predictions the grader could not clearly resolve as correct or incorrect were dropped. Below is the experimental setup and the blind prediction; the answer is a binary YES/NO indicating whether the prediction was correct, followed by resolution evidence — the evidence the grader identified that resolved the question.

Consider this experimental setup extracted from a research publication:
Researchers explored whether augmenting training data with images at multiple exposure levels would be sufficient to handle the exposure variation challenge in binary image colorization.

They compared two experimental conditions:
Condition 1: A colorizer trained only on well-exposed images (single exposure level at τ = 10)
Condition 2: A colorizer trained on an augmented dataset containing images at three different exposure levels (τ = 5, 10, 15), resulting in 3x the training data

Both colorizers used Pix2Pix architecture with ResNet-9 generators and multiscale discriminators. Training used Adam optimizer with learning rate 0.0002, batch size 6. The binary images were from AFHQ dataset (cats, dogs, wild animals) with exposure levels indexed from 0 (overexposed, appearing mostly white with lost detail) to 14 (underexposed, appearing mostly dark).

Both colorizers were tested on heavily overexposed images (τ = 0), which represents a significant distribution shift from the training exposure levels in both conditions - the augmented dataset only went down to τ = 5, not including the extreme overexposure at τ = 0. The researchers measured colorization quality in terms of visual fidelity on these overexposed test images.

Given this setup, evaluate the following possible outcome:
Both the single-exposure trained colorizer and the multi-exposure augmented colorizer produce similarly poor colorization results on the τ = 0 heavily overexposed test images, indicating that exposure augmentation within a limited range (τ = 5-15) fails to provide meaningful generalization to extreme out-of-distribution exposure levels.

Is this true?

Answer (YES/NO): NO